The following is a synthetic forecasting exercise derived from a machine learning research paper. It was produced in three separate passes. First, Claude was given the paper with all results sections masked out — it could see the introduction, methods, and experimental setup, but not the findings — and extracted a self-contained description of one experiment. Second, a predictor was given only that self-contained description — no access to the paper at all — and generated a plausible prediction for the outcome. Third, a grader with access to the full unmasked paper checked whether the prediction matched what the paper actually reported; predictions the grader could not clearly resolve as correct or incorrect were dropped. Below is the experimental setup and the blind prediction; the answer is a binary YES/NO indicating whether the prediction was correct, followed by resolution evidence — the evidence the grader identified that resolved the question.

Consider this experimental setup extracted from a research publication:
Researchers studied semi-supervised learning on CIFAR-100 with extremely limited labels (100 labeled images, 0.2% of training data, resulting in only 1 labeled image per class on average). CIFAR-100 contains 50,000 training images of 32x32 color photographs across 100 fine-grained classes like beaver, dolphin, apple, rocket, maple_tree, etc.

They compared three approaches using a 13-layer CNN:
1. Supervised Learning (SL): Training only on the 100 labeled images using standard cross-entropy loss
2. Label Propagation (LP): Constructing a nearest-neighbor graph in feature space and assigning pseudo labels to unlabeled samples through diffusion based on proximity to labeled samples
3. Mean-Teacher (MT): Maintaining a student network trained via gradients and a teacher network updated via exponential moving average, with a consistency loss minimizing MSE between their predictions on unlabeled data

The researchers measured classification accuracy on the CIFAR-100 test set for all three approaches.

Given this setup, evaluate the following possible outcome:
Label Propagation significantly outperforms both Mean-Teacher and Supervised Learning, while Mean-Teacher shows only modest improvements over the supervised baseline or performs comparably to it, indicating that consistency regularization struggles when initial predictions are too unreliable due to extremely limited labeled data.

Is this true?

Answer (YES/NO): NO